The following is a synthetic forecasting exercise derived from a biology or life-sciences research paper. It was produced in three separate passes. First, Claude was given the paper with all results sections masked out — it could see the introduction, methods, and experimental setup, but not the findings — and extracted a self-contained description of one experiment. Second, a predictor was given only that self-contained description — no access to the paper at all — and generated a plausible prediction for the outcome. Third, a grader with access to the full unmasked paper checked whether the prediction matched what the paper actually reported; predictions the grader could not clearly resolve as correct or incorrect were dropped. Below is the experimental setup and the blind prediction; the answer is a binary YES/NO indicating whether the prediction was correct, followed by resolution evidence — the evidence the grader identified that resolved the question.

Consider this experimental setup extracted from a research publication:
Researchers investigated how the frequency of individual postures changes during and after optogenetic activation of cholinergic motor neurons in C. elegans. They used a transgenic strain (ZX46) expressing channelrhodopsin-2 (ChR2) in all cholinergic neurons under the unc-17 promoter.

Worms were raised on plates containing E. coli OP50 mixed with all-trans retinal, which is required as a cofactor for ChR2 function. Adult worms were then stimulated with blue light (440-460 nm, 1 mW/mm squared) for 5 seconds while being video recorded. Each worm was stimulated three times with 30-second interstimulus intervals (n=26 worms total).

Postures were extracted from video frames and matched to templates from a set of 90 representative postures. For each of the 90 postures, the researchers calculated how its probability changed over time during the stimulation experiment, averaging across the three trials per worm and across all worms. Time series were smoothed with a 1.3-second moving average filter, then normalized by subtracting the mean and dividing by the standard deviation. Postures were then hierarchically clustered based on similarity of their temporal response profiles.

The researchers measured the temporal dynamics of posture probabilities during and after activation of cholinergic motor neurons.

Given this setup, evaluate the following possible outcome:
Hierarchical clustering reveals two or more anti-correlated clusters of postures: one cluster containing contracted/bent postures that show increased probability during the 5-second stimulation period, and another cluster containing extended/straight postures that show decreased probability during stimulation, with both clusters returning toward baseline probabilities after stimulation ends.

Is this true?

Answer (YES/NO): NO